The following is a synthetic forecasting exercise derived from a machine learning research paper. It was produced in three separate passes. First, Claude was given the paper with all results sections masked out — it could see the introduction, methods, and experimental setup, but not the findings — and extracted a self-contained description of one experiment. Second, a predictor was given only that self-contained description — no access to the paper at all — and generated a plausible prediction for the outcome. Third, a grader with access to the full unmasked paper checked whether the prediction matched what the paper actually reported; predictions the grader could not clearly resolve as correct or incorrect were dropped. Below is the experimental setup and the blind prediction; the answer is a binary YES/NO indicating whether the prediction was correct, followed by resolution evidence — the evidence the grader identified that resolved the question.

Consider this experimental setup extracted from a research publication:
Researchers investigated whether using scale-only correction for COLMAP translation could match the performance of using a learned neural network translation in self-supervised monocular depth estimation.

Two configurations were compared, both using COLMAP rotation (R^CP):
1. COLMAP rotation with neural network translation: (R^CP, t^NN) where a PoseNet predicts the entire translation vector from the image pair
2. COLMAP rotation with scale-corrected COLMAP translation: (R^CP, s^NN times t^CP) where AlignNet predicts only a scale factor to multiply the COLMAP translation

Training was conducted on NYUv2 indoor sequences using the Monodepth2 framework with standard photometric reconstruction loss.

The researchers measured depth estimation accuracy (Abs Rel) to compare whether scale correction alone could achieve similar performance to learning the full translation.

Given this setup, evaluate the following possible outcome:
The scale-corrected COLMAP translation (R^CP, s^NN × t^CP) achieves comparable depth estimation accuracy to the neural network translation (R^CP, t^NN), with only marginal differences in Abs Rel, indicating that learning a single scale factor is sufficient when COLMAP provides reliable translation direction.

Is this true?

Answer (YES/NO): NO